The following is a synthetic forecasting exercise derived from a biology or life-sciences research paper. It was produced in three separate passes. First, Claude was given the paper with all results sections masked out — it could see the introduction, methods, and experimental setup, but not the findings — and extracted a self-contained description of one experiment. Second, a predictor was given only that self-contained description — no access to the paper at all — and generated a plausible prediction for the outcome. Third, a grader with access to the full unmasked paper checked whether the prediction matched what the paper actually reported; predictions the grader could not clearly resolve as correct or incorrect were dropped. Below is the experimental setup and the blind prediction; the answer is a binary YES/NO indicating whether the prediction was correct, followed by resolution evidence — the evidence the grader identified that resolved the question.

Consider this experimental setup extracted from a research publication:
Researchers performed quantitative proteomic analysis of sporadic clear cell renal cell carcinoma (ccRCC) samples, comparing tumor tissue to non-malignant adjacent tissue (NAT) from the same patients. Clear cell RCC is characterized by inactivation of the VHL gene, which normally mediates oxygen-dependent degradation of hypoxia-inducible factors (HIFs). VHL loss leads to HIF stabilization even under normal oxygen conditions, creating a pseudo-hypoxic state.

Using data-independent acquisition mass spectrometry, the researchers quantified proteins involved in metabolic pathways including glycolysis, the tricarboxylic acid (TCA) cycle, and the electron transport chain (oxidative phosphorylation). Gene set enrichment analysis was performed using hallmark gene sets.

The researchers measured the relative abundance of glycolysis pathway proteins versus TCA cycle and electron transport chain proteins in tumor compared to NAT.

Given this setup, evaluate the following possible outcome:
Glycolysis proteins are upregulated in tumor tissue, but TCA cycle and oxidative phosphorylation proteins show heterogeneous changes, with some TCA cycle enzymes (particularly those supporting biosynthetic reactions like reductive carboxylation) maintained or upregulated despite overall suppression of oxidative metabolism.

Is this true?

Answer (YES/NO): NO